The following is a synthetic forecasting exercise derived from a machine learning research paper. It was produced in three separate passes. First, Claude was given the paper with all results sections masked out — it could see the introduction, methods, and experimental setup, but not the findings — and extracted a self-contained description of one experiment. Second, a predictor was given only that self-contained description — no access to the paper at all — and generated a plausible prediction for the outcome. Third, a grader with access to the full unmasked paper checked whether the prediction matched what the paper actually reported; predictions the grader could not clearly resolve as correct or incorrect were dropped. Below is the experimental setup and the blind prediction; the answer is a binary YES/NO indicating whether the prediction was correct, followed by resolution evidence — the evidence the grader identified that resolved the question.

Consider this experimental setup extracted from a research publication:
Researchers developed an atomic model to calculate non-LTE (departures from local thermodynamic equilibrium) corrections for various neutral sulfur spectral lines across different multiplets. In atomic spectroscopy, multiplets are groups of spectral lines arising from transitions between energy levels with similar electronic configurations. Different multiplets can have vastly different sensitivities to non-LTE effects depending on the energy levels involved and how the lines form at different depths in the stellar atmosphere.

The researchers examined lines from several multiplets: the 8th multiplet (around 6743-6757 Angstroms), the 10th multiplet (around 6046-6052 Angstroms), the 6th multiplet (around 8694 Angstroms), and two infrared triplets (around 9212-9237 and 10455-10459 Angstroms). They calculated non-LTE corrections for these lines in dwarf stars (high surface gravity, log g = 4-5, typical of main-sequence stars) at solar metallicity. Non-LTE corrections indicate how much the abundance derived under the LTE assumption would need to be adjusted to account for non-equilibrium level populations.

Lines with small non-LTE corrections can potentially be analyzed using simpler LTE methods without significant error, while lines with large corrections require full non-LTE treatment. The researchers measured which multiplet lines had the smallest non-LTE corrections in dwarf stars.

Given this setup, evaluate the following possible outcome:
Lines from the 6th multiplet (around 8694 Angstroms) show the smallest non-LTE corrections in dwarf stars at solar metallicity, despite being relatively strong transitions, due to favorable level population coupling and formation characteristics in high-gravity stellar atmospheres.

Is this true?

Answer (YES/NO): NO